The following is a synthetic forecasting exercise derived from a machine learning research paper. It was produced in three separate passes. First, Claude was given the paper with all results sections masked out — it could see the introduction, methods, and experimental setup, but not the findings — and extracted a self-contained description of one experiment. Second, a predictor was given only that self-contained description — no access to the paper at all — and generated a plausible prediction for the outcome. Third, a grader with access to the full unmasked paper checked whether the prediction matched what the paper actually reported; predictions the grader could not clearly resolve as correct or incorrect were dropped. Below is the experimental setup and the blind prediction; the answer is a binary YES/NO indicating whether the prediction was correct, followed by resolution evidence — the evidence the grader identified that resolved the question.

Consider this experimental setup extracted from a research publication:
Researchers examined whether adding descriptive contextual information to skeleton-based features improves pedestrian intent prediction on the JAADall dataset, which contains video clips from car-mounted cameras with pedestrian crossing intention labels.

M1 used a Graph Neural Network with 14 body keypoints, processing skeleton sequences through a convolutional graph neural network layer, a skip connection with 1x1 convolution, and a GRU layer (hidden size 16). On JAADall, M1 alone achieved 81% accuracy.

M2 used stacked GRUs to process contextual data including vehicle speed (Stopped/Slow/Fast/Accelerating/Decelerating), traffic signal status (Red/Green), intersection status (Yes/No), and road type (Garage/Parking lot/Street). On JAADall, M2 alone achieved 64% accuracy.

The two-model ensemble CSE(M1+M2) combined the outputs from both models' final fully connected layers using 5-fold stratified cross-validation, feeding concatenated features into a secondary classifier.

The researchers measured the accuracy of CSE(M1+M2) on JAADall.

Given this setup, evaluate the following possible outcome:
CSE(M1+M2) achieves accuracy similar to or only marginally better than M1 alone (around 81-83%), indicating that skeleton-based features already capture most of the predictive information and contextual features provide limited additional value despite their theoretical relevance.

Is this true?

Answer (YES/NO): YES